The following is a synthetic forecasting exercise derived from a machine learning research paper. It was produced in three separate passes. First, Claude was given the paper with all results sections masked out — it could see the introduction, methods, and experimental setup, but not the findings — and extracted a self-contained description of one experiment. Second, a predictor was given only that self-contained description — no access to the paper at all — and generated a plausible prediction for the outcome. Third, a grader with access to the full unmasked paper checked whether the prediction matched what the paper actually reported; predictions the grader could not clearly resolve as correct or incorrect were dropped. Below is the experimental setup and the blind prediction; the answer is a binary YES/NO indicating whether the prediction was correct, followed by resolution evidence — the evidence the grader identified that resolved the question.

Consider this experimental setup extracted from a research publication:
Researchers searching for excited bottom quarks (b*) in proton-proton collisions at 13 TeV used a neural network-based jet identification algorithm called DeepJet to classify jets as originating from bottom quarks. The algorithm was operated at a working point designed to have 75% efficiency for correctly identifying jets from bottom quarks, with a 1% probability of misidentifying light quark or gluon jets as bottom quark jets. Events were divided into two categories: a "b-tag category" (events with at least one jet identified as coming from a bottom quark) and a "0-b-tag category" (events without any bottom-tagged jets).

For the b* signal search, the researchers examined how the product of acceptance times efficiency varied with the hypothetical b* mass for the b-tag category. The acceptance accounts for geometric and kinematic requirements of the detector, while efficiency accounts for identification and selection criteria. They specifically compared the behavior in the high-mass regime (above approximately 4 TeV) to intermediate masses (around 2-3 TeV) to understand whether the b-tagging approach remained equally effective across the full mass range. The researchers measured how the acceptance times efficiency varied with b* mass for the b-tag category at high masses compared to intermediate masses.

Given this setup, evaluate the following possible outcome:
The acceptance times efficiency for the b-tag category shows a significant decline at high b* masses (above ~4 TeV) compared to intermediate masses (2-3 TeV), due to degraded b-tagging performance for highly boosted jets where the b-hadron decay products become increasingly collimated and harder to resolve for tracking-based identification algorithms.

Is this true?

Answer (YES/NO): NO